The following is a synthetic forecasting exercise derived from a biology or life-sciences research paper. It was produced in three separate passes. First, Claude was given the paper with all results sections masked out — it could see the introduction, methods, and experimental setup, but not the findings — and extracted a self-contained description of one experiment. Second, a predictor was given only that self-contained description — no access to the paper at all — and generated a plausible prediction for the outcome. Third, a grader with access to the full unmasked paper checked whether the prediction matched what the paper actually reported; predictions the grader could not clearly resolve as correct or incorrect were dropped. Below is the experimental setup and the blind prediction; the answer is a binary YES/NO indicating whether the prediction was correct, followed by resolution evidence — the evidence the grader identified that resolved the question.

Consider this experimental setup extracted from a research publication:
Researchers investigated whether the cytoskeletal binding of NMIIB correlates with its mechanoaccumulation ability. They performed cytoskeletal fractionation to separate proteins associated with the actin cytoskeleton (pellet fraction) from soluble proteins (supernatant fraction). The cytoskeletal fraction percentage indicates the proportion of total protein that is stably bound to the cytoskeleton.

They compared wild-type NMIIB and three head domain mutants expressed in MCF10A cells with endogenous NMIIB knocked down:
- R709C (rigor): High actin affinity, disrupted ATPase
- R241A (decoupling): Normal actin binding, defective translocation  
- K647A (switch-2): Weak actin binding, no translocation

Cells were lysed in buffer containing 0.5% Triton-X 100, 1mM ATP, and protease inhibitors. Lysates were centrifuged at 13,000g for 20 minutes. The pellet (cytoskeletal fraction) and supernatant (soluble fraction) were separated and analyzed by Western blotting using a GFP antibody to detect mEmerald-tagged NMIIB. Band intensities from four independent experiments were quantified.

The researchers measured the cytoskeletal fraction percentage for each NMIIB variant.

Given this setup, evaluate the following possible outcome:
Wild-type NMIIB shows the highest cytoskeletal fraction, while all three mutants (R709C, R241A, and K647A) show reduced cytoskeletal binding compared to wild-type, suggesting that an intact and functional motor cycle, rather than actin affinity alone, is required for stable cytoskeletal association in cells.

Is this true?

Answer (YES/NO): NO